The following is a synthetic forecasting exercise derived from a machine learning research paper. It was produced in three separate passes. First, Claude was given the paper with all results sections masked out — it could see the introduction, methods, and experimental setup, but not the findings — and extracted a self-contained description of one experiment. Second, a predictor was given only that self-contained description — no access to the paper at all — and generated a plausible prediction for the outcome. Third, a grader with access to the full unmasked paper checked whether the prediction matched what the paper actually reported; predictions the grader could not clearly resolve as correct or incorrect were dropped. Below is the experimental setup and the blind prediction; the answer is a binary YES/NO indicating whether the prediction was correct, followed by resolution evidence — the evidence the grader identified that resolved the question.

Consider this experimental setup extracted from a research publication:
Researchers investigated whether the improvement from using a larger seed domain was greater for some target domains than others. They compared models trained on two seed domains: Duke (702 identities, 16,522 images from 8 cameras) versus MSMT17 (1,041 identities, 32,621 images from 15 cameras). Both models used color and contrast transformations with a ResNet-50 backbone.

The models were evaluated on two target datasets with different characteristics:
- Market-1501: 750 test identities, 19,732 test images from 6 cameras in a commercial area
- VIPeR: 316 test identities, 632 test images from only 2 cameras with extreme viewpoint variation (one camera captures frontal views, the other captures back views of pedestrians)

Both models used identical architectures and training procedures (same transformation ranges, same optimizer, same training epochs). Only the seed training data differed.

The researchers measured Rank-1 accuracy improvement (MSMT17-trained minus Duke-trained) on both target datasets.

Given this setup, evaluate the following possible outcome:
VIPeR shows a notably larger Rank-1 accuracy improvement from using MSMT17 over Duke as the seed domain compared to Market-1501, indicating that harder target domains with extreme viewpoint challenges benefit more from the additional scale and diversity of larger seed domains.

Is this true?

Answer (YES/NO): NO